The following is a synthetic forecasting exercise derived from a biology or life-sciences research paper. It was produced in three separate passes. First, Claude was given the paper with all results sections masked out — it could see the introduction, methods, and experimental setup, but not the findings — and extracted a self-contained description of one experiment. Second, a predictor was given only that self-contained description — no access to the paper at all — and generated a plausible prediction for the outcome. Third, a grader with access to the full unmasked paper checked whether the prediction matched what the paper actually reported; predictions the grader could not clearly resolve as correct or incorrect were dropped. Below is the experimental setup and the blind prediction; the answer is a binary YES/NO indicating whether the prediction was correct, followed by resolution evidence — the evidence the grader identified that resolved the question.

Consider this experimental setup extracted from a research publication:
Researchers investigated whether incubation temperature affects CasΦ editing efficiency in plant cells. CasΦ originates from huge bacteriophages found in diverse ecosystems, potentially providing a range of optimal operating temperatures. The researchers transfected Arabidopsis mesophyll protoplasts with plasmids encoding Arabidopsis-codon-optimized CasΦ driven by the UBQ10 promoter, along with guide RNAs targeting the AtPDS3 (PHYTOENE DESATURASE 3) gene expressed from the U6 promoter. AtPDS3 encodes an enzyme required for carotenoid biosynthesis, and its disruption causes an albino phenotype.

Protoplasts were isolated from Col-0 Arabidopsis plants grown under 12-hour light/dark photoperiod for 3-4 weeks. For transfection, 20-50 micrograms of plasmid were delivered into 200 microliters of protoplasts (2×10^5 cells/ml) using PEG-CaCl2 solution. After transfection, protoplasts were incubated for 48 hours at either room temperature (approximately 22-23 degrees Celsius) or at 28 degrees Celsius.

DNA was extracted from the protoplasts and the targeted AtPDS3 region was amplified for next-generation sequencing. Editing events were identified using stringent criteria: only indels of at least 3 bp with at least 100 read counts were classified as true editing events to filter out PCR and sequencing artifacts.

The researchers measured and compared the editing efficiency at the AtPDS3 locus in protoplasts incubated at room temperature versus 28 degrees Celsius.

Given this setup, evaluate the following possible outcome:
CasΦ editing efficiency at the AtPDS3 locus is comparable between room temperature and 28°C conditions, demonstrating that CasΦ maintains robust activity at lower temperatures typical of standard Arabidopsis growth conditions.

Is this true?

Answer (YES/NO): YES